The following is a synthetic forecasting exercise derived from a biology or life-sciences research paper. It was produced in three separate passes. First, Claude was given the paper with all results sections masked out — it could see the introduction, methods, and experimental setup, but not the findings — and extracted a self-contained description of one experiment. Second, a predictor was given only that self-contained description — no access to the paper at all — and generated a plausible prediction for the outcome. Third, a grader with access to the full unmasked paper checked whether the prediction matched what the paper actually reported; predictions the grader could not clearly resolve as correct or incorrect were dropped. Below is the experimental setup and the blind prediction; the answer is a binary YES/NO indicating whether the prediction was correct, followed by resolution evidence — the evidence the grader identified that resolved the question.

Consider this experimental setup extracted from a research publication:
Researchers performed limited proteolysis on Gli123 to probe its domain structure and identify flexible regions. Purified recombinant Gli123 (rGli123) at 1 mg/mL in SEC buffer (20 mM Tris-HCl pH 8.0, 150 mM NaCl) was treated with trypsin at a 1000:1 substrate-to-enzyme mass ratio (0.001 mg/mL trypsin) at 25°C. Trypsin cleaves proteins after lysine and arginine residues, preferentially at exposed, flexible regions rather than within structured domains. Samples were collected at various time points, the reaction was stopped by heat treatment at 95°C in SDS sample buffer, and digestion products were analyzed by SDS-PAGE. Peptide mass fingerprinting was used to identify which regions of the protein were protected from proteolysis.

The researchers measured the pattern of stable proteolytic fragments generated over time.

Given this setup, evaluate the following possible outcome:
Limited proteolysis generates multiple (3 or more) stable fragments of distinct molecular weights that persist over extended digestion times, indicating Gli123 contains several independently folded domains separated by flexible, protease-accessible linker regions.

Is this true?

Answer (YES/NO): YES